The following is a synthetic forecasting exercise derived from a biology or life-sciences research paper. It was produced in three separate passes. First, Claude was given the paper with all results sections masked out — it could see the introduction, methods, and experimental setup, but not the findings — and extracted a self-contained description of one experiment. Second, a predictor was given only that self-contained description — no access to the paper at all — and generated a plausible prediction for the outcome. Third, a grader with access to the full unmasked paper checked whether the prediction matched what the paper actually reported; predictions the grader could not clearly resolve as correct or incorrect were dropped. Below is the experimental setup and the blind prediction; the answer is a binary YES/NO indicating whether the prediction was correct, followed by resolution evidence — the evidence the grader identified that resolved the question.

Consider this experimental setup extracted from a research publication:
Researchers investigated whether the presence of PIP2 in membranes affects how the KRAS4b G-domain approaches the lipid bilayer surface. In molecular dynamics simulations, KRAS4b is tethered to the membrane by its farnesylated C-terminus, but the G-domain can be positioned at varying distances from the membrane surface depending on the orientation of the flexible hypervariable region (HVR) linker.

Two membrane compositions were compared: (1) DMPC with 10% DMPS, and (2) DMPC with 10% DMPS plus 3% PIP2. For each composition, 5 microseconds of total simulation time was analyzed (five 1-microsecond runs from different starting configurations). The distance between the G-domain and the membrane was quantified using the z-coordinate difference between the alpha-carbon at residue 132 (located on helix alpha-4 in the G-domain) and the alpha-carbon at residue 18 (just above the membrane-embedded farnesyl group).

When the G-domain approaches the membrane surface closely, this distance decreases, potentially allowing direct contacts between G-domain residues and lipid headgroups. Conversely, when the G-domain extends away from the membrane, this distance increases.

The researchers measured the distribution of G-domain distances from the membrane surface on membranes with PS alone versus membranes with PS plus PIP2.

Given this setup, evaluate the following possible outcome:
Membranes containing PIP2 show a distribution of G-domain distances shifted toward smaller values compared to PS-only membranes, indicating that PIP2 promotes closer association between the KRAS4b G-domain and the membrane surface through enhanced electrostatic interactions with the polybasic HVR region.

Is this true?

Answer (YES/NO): NO